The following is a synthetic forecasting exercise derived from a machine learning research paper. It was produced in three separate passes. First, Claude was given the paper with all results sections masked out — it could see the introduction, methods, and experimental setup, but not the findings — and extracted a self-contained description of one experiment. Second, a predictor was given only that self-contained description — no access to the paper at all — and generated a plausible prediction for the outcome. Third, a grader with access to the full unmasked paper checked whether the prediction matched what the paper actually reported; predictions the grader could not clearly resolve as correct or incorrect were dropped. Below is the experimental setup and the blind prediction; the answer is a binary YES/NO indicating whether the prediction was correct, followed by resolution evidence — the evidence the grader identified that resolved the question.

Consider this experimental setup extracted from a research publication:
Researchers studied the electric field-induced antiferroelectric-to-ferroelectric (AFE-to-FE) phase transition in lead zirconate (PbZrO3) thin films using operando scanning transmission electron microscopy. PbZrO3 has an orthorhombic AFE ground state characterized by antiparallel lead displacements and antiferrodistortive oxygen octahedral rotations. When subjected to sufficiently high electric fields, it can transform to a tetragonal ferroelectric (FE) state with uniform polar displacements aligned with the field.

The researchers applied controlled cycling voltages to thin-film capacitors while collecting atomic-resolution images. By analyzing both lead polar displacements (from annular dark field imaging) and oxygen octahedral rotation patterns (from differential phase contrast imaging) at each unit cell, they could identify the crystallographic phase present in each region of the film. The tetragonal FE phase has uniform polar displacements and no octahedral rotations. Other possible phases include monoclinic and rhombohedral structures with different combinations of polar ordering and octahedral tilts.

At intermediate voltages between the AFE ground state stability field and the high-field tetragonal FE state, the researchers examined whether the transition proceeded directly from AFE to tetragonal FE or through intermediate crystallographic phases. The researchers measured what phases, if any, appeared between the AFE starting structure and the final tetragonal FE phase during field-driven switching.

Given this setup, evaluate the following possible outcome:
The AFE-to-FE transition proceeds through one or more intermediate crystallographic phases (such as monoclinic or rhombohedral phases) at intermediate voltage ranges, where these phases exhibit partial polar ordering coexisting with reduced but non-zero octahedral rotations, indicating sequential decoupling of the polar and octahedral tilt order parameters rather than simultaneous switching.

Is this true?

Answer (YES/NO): NO